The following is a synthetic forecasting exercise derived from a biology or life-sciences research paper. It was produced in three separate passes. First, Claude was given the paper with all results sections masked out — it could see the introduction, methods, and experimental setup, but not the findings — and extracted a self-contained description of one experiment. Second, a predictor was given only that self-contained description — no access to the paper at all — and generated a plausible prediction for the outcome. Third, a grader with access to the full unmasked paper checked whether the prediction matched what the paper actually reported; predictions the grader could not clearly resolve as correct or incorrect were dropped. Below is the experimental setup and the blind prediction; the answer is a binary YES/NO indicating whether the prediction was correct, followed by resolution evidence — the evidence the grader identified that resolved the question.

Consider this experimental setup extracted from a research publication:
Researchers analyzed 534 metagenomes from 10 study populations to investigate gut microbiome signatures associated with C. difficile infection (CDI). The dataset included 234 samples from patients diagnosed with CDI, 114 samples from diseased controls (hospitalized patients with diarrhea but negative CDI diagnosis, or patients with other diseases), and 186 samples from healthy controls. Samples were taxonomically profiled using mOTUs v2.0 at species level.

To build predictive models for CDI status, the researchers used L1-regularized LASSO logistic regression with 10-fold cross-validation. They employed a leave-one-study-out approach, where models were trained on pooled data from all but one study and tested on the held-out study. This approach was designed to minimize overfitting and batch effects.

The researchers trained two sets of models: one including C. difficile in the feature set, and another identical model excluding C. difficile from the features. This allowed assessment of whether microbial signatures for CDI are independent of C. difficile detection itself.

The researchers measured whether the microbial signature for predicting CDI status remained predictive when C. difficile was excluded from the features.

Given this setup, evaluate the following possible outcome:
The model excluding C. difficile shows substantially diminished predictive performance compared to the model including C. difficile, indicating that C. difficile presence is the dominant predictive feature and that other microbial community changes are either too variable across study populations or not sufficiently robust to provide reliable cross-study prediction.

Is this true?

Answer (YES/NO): NO